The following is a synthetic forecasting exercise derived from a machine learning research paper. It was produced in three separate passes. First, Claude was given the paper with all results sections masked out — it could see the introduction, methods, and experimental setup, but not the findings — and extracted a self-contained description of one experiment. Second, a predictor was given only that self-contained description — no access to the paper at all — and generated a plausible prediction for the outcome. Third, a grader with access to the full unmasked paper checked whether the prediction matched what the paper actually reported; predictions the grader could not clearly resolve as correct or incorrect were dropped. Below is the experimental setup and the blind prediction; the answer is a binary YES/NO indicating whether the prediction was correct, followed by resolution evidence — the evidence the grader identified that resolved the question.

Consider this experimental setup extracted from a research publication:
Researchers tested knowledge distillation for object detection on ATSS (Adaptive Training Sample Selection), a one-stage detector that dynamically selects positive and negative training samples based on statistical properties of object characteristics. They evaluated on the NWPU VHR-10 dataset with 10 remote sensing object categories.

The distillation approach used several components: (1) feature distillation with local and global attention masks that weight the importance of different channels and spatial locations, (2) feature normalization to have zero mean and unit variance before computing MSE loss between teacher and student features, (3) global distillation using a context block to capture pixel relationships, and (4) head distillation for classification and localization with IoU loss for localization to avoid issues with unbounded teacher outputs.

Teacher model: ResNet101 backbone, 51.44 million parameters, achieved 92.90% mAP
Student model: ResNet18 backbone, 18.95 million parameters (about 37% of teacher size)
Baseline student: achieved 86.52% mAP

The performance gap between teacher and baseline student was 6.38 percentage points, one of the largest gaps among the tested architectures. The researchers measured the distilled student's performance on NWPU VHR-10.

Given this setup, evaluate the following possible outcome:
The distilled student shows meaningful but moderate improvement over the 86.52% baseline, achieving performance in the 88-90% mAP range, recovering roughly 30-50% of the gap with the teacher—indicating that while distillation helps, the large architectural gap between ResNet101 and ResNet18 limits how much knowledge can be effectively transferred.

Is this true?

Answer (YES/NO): NO